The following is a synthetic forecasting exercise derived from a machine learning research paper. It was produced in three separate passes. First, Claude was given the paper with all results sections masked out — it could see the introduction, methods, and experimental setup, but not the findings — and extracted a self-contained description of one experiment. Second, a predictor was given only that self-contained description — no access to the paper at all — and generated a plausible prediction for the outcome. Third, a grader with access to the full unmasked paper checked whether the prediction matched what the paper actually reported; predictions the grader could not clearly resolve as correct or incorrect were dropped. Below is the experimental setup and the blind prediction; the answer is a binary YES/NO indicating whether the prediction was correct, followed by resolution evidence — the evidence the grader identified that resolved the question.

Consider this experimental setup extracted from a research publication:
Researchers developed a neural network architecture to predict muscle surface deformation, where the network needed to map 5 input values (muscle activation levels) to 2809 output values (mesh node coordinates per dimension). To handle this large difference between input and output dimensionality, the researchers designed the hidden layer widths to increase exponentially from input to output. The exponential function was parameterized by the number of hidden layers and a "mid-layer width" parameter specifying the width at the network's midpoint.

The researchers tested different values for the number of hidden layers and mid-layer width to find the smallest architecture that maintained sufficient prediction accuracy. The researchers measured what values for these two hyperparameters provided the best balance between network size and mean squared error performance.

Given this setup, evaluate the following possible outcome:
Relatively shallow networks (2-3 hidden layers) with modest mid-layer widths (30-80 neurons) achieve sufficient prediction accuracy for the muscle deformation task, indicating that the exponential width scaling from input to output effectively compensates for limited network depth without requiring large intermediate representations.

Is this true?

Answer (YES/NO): NO